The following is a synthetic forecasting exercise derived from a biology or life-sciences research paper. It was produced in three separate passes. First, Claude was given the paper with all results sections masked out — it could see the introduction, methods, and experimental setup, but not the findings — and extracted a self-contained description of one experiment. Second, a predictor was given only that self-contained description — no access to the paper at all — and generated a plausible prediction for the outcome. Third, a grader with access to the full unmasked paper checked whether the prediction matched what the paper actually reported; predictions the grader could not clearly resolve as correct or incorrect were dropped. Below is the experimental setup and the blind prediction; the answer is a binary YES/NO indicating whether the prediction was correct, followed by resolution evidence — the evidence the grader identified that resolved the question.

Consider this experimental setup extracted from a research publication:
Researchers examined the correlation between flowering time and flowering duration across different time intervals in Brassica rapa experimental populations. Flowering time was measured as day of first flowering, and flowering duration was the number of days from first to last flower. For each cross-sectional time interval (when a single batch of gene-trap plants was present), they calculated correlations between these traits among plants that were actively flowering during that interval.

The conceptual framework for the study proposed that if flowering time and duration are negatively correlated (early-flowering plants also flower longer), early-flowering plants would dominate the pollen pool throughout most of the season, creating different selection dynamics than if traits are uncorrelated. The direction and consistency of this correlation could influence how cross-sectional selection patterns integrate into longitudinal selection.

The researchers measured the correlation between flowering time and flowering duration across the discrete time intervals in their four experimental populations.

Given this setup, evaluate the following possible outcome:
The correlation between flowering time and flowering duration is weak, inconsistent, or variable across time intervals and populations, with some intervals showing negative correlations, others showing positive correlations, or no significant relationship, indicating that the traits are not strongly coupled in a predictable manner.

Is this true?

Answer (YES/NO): YES